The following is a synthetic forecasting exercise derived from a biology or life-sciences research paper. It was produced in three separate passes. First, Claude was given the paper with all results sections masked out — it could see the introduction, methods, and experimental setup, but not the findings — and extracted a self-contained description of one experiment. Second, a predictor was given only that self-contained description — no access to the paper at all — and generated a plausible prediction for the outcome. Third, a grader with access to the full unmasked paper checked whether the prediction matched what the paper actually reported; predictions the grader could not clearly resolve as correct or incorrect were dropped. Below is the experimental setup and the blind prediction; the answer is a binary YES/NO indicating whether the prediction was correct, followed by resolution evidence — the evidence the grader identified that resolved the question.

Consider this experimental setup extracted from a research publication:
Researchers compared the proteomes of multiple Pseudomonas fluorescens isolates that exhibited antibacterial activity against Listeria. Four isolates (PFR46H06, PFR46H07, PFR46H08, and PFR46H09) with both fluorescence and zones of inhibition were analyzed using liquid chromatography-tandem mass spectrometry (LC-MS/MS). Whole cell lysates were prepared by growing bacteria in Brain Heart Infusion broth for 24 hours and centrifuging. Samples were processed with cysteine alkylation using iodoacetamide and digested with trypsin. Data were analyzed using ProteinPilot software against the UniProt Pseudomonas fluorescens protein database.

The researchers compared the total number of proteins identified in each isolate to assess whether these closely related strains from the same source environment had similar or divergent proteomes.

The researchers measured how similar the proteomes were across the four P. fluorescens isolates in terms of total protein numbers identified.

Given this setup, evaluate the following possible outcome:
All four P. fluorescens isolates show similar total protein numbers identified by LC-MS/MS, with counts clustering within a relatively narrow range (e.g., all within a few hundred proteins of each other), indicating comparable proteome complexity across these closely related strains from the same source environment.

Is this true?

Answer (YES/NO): NO